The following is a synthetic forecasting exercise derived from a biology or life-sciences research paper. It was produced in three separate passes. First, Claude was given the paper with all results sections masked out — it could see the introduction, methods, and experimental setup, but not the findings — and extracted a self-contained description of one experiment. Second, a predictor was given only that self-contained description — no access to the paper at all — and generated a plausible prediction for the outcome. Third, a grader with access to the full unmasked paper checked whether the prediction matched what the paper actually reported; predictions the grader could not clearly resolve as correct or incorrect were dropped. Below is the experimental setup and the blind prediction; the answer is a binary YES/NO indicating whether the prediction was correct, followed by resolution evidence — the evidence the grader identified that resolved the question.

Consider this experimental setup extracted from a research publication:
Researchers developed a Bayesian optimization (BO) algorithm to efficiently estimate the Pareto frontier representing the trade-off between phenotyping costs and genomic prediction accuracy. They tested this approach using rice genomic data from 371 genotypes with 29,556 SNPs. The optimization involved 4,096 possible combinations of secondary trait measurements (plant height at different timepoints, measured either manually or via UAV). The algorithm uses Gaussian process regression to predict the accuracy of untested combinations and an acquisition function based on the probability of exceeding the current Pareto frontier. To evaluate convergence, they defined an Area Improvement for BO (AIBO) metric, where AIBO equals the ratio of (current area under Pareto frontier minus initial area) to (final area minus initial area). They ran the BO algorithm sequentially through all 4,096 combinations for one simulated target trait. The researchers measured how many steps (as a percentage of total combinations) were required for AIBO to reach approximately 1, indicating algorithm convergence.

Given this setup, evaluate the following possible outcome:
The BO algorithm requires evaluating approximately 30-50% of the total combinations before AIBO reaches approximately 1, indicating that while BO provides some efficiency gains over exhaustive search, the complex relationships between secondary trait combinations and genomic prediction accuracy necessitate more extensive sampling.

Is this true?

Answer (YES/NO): NO